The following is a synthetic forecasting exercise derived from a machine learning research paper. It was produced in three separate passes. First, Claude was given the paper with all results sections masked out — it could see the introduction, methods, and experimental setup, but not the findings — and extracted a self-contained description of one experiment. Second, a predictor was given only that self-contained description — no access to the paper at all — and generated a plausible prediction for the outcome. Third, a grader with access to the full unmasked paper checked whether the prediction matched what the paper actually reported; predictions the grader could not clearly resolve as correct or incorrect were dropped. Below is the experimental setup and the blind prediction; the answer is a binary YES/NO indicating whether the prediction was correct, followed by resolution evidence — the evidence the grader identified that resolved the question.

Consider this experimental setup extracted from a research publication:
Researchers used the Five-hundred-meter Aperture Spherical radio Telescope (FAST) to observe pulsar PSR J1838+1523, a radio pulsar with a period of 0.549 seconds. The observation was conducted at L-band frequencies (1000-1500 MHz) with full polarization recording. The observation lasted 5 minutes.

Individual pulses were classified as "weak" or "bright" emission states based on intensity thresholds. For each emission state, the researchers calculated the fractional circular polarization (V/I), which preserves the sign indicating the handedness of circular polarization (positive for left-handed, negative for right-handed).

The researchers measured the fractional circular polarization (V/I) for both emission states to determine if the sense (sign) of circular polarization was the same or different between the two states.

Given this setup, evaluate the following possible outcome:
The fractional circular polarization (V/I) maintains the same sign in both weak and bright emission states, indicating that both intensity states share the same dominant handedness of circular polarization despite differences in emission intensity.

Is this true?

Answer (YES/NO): YES